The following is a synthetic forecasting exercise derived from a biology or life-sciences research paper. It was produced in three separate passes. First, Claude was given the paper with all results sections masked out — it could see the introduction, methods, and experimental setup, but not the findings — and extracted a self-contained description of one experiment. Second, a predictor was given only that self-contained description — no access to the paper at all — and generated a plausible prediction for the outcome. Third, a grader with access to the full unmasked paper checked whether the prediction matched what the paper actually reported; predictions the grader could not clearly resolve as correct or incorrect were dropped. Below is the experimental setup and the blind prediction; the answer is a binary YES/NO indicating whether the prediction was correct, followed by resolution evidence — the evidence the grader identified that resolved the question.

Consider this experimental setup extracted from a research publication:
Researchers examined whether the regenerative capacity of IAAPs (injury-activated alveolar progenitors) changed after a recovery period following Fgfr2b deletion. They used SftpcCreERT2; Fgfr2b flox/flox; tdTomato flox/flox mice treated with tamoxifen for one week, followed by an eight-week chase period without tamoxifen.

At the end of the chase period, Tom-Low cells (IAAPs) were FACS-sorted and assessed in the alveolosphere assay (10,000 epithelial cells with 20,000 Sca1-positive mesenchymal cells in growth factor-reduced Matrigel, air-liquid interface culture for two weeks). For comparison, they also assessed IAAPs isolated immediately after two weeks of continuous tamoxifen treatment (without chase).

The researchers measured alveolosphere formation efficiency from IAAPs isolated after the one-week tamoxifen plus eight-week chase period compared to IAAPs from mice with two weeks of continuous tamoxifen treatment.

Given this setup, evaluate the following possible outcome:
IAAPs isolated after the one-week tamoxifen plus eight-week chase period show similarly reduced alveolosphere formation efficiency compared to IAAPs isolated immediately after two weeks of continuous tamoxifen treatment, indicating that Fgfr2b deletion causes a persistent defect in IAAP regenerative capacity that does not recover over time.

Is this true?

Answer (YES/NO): NO